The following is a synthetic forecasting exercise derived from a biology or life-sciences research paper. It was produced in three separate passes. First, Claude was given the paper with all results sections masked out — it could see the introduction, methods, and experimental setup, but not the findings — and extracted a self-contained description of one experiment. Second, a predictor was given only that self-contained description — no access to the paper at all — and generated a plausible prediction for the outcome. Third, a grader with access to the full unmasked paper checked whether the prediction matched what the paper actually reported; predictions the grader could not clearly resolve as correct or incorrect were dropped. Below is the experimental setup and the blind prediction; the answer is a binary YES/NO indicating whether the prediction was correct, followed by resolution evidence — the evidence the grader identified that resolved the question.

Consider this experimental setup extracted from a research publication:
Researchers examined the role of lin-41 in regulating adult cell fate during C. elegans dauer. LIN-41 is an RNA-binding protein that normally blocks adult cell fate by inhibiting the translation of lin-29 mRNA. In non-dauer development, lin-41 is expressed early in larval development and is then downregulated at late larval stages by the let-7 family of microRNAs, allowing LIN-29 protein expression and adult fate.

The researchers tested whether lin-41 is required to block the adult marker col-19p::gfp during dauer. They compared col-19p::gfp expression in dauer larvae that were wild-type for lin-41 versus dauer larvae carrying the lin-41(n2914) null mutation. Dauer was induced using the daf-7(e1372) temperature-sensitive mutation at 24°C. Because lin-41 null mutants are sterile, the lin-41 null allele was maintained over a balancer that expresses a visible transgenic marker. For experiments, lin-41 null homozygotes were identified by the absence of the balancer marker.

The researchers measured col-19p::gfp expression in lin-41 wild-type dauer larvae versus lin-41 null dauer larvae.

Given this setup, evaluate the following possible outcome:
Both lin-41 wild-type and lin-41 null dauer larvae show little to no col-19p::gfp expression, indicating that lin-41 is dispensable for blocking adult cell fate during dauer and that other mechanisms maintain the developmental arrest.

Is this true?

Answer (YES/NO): NO